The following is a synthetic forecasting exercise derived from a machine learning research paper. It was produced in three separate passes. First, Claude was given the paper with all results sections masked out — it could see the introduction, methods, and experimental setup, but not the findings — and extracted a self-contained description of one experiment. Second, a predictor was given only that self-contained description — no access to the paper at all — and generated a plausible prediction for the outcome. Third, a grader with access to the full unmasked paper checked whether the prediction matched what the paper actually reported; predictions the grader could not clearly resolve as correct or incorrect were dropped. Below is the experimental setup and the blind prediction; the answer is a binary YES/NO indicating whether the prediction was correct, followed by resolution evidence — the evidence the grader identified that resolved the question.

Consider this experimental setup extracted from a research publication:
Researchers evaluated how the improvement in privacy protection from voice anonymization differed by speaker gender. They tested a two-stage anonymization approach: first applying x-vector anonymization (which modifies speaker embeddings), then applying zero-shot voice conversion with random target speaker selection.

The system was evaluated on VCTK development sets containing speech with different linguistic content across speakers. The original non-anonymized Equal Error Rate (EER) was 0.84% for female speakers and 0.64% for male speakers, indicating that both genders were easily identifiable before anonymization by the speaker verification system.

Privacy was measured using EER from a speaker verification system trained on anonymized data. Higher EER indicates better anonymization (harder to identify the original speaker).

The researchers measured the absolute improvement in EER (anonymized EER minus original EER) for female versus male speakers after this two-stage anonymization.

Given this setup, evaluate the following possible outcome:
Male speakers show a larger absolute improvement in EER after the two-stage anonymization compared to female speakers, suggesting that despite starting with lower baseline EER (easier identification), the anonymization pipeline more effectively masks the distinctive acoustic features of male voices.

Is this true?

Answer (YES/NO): NO